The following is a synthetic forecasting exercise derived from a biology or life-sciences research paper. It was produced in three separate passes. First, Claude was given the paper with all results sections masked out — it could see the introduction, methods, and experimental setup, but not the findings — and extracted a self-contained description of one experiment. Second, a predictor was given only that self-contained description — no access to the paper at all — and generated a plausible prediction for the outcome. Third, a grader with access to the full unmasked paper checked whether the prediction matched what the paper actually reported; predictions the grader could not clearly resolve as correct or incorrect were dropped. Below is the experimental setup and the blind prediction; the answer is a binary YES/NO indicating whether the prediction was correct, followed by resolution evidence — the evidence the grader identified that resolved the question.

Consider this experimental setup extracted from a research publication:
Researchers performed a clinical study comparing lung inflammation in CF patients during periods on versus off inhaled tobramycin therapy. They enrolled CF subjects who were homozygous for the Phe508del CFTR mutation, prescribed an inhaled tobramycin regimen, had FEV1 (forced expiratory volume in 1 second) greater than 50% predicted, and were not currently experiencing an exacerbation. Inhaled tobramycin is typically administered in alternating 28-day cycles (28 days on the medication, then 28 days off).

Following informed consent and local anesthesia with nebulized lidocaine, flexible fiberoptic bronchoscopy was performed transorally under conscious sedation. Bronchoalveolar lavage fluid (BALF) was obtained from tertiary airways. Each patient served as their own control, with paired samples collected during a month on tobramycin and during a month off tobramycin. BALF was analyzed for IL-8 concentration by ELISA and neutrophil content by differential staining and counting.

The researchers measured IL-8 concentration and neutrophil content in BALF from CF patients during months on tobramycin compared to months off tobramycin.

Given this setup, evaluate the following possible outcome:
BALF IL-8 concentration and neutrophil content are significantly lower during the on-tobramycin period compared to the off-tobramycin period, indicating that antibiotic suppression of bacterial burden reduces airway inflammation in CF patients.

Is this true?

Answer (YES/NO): NO